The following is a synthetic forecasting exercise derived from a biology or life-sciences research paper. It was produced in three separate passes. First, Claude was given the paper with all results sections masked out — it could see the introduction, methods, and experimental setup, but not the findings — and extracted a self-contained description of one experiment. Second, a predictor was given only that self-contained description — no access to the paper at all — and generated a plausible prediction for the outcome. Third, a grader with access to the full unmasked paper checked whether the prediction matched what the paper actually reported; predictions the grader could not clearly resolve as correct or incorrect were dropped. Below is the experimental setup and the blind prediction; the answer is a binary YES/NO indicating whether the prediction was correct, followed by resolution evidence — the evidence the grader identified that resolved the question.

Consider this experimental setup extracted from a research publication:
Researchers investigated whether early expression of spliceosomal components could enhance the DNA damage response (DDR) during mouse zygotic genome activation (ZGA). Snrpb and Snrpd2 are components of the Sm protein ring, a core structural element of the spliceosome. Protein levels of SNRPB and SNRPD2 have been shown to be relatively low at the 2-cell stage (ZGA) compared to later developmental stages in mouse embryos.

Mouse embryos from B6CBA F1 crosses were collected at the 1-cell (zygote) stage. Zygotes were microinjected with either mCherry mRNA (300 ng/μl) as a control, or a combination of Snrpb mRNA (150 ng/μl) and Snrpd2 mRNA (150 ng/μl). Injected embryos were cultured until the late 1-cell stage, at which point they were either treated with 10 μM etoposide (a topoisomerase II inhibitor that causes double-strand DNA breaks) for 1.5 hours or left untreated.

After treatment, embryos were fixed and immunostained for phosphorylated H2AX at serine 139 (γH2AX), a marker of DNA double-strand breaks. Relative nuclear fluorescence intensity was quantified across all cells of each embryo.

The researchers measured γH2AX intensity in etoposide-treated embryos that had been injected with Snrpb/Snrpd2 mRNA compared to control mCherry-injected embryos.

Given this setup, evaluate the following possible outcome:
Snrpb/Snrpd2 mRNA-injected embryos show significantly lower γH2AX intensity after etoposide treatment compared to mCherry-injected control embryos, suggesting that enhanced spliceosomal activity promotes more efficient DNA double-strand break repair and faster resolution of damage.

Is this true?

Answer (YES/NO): NO